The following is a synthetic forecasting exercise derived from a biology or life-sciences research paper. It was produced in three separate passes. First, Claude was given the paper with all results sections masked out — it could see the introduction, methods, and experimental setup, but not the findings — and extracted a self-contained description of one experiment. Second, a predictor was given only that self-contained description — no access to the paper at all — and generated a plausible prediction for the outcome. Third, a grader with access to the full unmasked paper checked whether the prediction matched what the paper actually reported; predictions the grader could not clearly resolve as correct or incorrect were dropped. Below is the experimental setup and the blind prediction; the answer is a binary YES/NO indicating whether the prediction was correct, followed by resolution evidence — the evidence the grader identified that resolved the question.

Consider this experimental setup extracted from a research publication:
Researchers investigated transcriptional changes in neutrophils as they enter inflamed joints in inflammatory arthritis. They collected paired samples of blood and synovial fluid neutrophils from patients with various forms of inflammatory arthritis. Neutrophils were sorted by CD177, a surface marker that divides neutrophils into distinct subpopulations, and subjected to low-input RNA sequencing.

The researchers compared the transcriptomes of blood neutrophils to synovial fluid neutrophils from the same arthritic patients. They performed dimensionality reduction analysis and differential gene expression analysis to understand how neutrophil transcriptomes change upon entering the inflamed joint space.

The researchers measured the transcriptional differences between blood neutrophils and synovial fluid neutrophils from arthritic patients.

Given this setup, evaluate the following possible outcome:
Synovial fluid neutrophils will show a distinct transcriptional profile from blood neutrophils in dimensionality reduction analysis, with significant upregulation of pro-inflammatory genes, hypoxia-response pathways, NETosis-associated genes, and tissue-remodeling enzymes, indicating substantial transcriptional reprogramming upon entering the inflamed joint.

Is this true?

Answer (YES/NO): NO